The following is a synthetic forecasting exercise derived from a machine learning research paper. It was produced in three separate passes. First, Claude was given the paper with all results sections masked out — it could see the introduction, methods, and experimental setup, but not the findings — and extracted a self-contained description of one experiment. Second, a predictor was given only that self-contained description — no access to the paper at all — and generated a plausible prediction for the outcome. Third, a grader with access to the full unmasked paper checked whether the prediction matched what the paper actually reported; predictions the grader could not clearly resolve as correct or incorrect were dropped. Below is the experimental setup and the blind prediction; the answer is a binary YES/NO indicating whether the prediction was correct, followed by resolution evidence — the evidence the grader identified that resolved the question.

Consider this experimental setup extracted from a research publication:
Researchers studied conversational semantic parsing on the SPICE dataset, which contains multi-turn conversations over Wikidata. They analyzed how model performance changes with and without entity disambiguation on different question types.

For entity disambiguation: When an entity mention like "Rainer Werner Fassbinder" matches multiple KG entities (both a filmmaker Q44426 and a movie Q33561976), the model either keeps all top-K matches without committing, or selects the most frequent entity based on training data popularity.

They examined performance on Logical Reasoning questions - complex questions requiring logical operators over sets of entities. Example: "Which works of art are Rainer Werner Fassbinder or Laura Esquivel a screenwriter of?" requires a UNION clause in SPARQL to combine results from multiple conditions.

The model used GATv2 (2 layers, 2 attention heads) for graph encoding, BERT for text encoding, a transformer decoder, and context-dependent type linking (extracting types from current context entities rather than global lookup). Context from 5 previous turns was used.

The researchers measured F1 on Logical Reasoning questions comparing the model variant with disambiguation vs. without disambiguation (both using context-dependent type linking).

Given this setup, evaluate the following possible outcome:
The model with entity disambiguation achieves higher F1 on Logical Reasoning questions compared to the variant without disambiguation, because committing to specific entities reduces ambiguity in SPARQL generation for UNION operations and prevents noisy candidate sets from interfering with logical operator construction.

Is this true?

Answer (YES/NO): YES